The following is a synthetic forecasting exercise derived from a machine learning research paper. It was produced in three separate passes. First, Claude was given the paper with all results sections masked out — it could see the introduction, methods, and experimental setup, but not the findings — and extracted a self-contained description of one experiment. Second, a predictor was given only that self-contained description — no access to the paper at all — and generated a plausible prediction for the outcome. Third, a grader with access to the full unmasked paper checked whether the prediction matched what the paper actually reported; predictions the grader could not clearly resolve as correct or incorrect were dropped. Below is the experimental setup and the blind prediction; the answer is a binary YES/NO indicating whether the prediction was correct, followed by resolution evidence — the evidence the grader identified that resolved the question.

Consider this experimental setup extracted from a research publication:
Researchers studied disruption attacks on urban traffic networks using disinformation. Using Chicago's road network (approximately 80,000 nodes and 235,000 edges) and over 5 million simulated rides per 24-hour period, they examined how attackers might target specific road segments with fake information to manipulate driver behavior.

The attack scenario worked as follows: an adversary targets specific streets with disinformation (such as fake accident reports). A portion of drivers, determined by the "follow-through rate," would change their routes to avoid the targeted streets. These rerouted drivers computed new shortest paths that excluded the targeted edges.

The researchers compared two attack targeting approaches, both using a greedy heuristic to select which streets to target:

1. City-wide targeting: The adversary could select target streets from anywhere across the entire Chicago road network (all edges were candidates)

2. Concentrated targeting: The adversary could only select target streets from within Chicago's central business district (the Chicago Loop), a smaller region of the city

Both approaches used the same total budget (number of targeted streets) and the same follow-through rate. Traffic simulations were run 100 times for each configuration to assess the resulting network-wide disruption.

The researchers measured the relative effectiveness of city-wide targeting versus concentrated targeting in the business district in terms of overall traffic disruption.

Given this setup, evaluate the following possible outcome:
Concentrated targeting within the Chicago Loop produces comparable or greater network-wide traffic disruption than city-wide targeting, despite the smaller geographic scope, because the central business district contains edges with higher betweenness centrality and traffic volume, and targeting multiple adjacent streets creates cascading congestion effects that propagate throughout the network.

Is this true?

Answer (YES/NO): NO